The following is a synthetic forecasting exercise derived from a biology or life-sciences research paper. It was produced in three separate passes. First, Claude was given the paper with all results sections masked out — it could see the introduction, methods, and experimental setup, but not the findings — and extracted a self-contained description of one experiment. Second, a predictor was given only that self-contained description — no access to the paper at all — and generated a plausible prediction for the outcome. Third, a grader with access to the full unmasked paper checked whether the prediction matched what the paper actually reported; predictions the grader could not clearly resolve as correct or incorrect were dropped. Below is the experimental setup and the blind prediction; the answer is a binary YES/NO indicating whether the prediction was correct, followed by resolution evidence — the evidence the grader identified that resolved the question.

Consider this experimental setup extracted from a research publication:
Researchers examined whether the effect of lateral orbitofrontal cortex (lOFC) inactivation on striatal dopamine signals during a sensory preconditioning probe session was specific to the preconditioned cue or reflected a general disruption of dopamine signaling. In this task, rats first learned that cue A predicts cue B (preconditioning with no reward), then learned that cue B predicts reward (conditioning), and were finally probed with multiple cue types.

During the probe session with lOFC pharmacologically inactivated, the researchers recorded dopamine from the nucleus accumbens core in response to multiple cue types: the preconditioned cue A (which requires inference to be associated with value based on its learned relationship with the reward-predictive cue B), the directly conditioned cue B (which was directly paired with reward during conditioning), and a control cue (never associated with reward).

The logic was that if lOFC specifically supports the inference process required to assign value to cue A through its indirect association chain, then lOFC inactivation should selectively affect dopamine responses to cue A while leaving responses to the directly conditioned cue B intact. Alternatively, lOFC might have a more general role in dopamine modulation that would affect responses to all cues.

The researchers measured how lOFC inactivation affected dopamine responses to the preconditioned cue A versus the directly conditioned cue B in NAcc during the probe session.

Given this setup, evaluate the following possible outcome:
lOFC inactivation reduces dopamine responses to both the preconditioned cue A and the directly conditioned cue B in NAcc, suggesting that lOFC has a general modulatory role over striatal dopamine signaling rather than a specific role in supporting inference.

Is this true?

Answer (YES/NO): NO